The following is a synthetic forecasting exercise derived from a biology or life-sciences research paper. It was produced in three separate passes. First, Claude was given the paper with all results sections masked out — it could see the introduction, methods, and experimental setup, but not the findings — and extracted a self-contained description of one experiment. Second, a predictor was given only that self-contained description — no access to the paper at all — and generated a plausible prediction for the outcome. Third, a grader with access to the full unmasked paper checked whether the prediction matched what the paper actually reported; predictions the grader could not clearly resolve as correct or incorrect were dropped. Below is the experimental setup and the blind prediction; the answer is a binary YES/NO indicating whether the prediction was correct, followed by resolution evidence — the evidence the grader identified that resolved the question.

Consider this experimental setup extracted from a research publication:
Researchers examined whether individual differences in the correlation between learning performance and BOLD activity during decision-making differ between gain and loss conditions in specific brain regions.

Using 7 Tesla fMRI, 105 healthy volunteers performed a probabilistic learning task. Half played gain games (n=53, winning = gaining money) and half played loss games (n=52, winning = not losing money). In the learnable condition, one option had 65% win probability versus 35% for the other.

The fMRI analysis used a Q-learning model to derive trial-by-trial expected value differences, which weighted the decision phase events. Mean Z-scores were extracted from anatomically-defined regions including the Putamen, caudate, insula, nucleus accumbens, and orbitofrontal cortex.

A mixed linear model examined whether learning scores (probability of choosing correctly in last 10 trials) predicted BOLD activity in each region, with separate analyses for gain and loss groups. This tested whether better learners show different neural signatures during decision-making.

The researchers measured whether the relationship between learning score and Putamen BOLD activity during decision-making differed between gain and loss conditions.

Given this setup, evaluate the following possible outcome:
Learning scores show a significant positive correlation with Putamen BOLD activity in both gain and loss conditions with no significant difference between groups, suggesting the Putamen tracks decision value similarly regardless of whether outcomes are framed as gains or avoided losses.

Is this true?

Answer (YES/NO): NO